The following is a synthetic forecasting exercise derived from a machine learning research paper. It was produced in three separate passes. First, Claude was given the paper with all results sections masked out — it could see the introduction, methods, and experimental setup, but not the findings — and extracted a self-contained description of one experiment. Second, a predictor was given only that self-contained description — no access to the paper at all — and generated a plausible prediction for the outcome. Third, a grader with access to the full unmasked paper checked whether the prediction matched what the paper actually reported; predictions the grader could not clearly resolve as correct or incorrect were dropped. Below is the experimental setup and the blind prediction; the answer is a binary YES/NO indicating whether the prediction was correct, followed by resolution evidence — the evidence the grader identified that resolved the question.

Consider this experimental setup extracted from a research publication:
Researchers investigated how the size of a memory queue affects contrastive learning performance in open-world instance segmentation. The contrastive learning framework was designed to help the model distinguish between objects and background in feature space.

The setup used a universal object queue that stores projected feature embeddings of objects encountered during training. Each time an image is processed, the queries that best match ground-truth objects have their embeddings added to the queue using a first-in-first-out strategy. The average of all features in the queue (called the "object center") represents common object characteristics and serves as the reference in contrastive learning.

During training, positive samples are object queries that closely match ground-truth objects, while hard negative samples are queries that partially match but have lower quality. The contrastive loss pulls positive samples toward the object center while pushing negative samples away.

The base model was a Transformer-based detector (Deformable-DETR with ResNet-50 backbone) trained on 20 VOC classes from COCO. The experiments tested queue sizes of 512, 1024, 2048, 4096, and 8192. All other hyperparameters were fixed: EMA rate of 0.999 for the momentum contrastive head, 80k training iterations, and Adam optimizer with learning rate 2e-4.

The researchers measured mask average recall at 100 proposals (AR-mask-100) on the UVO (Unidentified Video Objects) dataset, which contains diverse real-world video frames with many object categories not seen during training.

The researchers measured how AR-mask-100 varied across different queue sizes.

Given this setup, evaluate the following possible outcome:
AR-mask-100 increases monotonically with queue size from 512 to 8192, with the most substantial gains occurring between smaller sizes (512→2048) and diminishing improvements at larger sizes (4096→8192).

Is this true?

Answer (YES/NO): NO